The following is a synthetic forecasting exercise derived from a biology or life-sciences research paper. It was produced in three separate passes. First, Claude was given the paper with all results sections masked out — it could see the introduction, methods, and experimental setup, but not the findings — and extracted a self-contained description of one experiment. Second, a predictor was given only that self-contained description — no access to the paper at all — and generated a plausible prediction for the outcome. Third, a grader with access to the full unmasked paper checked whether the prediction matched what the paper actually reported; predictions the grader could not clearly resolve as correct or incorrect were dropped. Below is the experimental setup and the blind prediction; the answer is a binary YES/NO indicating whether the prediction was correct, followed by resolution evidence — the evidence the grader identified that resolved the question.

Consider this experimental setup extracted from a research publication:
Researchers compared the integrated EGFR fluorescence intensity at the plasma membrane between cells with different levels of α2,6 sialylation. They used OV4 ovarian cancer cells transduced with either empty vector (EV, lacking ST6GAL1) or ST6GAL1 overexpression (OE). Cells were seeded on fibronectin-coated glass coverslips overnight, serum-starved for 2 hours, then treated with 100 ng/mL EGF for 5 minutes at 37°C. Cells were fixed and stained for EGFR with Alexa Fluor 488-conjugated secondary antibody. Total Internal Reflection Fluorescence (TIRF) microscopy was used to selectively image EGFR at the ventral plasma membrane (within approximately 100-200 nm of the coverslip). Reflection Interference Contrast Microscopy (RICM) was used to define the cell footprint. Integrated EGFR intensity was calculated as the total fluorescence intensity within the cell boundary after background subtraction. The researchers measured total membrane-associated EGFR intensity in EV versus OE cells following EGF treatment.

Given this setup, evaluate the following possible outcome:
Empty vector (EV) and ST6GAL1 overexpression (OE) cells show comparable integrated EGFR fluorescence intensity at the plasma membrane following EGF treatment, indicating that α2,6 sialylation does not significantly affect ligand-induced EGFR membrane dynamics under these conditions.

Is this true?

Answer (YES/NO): NO